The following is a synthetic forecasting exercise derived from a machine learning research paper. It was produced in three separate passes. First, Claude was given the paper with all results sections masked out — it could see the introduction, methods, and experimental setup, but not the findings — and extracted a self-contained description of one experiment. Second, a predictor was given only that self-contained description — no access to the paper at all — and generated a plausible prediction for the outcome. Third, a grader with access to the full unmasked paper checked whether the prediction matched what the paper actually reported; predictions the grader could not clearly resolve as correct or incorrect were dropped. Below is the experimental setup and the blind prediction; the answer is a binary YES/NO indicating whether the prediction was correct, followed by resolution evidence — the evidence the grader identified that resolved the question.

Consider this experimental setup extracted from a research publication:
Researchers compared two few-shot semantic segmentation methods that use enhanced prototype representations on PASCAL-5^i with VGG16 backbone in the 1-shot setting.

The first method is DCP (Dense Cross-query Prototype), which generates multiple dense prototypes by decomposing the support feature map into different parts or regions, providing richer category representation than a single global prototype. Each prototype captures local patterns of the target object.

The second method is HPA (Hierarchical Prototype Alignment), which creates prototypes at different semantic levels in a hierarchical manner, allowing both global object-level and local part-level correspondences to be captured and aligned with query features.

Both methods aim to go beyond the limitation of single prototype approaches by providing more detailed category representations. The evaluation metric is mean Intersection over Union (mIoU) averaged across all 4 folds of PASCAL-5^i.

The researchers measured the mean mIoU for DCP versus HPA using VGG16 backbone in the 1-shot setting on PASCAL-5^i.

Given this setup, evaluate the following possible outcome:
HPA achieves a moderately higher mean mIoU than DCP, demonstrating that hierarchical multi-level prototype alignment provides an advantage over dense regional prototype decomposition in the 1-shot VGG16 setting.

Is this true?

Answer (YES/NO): YES